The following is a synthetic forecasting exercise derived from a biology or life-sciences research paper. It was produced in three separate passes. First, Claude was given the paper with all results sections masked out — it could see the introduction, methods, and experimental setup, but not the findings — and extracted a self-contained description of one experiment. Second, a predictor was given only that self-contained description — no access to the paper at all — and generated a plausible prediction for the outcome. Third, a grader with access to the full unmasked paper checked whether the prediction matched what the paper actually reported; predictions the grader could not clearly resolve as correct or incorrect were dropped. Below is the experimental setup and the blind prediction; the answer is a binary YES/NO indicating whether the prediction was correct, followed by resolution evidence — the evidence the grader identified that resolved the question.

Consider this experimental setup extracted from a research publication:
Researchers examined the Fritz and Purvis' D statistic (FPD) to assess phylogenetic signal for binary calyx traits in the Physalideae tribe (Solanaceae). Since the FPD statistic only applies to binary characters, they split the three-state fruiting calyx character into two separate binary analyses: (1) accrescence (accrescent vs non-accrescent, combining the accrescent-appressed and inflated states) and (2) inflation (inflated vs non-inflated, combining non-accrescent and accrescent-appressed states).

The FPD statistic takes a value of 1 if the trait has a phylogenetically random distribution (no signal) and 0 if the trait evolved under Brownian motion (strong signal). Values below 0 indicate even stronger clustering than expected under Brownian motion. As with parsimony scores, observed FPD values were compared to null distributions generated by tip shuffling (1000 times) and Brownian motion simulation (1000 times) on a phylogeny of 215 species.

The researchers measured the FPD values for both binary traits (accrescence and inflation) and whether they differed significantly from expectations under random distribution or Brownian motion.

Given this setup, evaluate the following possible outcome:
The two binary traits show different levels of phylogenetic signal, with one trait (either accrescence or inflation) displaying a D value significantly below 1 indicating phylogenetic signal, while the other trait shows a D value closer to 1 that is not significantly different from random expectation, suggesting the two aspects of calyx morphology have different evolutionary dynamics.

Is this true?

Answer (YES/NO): NO